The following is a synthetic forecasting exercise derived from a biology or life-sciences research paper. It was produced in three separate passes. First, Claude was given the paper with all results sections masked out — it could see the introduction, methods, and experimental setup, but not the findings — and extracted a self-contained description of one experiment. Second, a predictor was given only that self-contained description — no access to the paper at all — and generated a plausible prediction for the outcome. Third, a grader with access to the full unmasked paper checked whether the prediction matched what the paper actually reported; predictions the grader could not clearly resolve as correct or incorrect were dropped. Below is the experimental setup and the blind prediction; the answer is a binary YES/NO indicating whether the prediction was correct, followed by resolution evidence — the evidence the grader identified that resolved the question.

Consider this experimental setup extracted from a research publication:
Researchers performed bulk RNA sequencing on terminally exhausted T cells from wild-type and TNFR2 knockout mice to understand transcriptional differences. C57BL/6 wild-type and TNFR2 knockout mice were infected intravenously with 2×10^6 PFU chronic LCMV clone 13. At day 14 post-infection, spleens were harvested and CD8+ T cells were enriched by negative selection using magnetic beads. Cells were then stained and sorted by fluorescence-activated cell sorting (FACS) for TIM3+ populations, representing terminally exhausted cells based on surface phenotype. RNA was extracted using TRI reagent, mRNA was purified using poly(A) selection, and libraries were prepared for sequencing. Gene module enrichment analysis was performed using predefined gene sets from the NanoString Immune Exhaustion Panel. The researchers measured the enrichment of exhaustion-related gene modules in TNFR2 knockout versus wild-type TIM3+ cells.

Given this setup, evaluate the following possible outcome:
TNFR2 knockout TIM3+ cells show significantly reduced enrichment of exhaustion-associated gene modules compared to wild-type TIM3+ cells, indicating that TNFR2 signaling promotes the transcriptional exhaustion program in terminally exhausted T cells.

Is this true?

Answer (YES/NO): YES